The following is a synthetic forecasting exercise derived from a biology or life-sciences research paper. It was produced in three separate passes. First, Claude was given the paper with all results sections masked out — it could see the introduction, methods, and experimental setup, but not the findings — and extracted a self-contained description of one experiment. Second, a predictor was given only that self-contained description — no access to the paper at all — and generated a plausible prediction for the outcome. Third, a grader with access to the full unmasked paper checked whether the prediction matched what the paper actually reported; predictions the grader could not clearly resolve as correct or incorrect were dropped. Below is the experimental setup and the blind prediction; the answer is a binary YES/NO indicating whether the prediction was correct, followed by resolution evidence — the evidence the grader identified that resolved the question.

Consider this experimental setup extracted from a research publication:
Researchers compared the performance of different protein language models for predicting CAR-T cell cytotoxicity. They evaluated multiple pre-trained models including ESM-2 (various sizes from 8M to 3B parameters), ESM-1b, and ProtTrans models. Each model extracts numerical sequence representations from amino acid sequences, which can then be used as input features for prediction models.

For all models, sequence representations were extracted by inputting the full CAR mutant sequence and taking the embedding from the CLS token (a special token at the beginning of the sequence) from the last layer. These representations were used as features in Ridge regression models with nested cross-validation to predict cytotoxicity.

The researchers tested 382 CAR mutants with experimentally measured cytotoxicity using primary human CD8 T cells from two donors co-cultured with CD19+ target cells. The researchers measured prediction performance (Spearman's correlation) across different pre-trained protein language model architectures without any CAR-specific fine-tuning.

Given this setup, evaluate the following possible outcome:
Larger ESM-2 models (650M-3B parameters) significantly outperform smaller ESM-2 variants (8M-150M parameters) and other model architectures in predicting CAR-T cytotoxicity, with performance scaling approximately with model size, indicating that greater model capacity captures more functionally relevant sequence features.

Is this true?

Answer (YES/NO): NO